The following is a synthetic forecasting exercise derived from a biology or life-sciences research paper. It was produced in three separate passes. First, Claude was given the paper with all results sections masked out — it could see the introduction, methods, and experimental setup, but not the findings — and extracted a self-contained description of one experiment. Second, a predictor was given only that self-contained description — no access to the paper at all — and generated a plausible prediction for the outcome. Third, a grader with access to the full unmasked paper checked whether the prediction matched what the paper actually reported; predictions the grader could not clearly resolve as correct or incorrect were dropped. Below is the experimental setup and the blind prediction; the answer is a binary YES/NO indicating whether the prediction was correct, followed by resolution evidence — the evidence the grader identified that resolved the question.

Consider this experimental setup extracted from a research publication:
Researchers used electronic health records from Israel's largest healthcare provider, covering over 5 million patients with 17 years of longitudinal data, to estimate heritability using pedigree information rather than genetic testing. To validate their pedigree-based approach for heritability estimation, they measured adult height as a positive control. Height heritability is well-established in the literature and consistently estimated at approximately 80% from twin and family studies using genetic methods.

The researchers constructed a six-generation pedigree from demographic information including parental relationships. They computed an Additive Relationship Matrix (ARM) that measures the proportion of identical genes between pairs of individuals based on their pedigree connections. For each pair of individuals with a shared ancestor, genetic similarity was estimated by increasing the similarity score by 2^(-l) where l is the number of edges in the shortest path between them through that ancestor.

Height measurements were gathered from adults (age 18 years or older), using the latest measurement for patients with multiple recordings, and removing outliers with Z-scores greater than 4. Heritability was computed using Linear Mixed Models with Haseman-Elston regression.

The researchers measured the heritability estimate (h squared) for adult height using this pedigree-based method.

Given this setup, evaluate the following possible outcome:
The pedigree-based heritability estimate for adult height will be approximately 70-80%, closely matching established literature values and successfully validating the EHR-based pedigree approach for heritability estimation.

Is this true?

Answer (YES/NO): YES